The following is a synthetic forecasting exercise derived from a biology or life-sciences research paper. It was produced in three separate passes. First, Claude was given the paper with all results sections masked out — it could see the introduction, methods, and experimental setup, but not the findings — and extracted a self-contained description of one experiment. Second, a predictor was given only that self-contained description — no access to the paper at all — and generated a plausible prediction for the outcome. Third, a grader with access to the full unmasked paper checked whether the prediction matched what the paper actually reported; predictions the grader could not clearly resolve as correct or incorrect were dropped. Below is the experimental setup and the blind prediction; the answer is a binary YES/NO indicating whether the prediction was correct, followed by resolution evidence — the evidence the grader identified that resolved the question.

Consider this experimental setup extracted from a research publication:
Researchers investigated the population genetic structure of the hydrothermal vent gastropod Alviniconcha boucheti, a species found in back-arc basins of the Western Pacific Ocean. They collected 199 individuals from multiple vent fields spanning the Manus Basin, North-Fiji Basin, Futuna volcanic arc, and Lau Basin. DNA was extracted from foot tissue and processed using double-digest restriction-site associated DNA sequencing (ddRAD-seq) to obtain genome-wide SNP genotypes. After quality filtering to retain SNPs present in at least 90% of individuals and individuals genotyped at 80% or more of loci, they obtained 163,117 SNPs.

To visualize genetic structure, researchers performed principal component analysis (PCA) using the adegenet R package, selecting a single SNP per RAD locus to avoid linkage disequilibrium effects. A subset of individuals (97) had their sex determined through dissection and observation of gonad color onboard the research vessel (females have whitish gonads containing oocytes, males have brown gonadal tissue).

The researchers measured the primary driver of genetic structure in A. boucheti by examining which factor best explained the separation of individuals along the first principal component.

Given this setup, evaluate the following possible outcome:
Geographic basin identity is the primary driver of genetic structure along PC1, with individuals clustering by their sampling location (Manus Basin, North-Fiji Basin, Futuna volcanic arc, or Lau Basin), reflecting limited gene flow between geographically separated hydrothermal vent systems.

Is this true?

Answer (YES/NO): NO